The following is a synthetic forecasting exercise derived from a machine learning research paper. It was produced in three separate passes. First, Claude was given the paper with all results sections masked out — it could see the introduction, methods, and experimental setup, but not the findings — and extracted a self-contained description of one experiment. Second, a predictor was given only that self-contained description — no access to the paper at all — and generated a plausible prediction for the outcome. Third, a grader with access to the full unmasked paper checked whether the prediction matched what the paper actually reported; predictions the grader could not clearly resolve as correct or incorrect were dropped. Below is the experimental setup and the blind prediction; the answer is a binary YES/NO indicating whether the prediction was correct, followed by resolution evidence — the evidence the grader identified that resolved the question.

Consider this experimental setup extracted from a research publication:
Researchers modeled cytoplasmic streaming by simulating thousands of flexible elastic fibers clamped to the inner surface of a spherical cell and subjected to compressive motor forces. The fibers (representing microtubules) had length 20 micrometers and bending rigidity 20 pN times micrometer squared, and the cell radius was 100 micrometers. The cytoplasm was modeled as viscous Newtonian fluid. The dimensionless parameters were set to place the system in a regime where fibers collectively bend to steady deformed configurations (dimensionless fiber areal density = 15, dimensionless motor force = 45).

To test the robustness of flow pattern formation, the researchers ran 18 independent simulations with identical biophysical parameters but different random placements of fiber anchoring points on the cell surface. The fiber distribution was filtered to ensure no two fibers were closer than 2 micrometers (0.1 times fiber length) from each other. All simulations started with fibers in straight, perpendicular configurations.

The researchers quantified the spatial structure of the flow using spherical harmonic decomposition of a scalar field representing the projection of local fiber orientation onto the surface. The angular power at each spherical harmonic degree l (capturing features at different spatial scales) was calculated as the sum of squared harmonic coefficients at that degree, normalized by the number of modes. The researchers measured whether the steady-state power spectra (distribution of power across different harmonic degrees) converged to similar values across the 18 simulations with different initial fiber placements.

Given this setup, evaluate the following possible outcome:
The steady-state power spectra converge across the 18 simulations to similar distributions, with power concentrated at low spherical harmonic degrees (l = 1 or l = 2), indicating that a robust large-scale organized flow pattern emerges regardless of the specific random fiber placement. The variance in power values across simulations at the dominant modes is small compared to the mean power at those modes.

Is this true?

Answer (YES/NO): NO